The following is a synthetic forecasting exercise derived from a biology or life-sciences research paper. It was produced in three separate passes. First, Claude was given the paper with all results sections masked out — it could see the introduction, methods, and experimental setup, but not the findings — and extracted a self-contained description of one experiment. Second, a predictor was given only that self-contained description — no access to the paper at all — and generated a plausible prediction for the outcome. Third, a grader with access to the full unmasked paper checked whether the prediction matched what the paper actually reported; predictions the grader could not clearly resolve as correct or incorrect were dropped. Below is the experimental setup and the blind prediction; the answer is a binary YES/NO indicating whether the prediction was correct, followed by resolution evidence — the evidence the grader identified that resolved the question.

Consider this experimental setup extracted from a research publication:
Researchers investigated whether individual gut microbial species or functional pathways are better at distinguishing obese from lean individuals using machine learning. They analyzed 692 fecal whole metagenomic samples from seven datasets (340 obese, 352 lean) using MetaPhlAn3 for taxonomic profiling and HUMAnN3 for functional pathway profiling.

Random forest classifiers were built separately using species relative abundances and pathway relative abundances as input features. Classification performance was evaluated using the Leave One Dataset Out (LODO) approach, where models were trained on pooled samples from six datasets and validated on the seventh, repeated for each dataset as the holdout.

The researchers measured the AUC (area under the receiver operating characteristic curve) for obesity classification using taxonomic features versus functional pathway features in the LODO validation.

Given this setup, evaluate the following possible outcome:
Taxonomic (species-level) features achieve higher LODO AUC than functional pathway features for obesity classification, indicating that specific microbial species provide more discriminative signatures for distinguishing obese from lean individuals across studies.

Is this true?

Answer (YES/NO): YES